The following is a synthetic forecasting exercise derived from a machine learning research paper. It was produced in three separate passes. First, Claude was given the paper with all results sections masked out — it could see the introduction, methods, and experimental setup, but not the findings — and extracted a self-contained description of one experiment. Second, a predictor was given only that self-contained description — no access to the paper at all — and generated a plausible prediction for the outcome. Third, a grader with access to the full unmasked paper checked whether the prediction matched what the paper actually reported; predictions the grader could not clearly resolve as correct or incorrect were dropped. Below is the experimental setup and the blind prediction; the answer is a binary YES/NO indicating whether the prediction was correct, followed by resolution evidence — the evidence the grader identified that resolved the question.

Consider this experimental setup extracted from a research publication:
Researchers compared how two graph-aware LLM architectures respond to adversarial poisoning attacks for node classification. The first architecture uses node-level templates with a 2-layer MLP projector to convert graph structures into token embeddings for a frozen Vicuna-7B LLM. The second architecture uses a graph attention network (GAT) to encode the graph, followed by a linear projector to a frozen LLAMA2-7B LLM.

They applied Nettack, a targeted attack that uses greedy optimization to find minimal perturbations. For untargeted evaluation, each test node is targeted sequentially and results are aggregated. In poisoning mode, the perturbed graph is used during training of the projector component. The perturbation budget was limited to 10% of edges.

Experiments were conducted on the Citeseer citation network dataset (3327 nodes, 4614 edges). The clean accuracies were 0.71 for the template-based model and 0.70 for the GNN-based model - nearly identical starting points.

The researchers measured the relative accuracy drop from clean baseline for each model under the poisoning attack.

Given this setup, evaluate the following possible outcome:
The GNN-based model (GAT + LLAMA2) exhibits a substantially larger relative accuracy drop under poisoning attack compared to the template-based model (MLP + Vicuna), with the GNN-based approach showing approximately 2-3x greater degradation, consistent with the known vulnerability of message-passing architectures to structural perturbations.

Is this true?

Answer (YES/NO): NO